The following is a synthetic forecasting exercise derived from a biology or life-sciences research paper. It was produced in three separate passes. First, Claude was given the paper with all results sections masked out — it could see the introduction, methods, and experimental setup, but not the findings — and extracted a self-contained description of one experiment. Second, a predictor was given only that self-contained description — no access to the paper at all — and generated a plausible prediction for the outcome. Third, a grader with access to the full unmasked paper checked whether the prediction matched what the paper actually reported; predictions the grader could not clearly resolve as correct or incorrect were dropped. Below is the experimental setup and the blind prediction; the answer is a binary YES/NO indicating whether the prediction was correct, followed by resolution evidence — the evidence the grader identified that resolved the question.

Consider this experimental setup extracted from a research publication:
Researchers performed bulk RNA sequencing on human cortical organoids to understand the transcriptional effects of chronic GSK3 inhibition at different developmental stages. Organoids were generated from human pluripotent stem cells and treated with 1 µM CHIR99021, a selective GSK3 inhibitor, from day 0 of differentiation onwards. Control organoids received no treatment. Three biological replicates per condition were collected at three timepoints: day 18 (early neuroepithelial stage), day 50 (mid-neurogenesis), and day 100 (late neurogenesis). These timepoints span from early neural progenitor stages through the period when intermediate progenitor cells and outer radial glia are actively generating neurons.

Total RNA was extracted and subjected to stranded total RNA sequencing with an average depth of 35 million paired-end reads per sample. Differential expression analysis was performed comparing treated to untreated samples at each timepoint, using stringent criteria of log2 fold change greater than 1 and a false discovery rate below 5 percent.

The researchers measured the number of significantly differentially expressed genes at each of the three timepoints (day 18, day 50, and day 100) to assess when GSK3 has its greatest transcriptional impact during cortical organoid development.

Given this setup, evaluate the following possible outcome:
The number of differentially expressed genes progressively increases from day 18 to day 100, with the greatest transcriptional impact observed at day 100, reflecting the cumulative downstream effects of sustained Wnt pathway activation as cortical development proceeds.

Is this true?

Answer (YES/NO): NO